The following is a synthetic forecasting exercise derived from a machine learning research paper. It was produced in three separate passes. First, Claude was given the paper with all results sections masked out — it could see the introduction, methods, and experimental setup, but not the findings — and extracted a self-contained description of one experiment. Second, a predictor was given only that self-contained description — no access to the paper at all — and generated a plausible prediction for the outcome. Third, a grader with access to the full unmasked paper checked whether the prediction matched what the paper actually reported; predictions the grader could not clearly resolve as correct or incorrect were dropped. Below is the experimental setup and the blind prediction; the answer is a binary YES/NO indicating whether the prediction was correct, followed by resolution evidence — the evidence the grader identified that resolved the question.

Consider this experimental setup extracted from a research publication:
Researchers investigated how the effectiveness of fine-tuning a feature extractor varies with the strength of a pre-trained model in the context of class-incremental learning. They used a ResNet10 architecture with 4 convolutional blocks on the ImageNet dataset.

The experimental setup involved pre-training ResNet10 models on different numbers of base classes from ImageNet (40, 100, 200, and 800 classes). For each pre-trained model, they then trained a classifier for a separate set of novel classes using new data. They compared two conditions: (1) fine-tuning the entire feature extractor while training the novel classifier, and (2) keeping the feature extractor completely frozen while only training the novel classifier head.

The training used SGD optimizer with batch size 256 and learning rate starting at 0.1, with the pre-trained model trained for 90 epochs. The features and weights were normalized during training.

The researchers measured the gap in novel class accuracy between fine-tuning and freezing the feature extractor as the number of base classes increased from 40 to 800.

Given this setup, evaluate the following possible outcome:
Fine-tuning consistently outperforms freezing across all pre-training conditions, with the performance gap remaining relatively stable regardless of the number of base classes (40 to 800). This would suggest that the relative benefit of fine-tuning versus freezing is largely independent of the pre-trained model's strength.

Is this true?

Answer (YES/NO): NO